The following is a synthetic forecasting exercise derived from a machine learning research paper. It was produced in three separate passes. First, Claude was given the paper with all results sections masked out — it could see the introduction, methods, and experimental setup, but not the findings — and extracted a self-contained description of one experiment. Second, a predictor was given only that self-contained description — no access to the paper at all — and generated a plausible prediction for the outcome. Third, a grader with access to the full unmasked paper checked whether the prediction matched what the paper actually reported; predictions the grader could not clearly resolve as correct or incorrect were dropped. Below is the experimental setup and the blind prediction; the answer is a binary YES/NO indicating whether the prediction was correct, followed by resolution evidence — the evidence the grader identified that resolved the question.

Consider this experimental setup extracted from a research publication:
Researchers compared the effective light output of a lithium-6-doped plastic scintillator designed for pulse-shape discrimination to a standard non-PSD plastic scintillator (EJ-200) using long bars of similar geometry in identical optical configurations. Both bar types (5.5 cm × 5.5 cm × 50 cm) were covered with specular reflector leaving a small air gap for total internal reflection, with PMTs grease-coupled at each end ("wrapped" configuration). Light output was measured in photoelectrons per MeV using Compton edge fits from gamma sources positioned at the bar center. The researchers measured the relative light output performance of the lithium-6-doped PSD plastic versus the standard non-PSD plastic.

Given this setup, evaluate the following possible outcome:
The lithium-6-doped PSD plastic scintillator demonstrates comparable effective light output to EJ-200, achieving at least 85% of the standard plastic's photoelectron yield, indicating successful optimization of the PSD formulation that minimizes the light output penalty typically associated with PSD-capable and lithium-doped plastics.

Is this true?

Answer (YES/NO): NO